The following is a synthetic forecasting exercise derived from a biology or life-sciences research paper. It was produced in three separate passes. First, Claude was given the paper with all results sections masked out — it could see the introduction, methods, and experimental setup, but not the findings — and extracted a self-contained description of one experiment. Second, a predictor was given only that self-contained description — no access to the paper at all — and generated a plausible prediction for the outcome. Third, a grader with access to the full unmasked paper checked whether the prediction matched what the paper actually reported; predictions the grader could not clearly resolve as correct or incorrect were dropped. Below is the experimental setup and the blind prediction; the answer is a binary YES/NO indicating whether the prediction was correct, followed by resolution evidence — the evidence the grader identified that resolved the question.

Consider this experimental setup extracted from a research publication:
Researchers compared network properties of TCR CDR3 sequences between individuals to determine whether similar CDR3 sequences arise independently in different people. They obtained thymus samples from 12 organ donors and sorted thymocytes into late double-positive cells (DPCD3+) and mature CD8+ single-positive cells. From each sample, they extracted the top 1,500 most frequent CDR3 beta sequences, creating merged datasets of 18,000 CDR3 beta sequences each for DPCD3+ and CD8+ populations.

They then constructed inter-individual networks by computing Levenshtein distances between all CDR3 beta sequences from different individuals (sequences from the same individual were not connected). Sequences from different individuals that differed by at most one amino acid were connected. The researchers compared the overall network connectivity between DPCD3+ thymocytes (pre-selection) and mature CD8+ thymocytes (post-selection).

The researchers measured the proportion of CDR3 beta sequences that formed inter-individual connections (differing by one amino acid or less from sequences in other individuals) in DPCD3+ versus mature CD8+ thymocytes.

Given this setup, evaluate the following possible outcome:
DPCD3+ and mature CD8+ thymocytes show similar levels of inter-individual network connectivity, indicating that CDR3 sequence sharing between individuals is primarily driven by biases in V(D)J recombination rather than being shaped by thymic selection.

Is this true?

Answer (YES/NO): NO